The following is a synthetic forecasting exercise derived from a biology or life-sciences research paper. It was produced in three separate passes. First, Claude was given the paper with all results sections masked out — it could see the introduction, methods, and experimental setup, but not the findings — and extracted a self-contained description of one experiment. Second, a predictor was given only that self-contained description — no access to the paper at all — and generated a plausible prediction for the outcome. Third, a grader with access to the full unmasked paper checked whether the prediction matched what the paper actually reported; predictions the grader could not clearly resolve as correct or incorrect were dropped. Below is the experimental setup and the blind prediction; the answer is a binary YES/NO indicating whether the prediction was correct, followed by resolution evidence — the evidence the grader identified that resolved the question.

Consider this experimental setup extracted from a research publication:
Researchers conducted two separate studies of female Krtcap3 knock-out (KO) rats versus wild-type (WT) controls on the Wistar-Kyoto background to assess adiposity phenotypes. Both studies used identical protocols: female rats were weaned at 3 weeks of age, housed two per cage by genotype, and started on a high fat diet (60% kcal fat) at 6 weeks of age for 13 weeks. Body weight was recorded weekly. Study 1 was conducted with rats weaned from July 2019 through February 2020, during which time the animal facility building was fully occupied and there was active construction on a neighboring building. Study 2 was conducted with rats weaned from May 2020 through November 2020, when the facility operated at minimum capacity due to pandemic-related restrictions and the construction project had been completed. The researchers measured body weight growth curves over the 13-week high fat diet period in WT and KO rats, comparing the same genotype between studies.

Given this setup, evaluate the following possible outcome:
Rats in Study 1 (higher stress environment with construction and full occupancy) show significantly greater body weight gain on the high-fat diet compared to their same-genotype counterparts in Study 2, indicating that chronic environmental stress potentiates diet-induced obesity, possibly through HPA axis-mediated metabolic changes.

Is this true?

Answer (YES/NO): NO